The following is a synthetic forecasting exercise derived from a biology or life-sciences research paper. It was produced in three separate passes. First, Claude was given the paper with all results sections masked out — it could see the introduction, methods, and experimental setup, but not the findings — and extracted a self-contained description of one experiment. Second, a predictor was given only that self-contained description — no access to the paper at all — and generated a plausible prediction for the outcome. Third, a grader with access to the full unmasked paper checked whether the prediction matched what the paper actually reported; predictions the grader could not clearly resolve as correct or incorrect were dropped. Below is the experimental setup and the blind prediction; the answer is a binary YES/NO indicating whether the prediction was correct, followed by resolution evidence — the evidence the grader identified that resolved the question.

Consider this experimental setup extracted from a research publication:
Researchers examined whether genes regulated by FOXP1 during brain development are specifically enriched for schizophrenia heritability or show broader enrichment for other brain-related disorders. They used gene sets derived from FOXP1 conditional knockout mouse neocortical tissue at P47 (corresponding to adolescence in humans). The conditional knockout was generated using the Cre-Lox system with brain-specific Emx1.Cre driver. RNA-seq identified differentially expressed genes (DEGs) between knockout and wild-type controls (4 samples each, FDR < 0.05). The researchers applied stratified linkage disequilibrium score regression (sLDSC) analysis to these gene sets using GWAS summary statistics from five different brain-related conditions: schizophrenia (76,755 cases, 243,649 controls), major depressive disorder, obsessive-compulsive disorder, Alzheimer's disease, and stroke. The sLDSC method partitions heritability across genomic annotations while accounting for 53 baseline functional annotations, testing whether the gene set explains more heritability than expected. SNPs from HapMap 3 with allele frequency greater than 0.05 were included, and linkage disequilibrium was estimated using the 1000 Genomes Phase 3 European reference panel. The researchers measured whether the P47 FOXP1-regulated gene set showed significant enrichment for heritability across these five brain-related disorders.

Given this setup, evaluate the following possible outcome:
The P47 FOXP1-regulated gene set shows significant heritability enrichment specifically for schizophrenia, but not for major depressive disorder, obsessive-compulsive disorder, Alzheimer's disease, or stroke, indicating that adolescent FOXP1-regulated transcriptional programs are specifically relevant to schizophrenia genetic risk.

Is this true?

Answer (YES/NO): YES